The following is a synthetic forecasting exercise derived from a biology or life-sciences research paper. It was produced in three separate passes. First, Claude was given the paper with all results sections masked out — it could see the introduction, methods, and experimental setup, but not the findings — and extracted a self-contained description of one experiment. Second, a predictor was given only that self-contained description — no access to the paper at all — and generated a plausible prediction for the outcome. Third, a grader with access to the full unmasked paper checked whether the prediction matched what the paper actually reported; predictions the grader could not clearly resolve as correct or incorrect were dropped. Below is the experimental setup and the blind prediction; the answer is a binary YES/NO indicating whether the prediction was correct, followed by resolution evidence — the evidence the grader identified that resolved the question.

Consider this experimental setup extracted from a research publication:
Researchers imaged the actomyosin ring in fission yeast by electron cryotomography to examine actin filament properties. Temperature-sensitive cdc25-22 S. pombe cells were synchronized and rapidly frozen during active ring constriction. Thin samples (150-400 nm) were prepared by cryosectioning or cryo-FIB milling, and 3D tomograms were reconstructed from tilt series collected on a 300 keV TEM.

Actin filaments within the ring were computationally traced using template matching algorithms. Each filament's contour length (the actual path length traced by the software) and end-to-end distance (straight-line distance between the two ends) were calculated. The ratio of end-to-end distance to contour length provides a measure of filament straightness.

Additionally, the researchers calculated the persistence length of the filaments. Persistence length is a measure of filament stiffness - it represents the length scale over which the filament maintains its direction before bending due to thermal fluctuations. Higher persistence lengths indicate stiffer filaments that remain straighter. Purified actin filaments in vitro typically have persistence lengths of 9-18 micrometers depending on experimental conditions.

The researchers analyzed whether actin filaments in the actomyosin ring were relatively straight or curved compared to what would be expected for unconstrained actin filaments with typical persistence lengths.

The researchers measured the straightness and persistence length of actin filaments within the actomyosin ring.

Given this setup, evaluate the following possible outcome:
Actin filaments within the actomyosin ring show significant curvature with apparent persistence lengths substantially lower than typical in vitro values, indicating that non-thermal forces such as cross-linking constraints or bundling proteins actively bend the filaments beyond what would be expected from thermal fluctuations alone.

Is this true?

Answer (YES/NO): NO